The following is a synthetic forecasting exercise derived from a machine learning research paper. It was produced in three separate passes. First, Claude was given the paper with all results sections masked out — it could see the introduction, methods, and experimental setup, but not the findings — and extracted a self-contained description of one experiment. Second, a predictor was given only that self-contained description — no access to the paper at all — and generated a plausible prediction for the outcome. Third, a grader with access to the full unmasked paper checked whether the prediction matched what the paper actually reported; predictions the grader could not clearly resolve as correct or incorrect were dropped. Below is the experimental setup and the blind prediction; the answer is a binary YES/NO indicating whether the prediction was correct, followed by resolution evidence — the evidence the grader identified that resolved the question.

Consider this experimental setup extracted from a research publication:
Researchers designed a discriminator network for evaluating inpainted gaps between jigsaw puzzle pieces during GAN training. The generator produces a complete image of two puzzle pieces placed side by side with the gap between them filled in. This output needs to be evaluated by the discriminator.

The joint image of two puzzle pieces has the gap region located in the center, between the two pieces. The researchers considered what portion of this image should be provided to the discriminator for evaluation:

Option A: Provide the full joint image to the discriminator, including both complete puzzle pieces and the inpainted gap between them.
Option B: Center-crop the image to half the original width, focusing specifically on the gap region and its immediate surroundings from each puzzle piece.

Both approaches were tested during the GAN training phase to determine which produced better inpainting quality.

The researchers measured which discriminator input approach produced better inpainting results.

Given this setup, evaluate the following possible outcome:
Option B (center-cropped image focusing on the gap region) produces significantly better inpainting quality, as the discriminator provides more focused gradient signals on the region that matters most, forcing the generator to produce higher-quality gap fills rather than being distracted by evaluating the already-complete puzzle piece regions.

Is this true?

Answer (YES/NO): YES